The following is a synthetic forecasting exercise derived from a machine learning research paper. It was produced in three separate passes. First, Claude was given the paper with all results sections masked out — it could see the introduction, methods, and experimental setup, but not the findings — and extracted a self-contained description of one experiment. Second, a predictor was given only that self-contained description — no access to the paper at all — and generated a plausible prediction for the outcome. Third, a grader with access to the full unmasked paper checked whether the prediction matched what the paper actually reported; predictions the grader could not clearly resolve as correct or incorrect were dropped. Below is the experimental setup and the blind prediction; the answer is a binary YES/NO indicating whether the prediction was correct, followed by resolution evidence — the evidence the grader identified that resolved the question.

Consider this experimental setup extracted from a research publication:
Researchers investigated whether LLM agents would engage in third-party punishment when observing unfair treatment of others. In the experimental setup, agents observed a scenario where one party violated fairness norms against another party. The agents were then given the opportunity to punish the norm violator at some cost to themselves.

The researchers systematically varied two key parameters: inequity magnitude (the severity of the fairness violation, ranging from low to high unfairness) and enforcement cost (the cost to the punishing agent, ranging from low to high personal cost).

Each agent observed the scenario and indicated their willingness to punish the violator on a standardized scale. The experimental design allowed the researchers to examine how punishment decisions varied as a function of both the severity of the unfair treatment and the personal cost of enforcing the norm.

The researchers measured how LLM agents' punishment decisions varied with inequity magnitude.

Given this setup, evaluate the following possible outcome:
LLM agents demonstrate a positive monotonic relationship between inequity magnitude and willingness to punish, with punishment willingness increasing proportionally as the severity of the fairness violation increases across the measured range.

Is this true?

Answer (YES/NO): NO